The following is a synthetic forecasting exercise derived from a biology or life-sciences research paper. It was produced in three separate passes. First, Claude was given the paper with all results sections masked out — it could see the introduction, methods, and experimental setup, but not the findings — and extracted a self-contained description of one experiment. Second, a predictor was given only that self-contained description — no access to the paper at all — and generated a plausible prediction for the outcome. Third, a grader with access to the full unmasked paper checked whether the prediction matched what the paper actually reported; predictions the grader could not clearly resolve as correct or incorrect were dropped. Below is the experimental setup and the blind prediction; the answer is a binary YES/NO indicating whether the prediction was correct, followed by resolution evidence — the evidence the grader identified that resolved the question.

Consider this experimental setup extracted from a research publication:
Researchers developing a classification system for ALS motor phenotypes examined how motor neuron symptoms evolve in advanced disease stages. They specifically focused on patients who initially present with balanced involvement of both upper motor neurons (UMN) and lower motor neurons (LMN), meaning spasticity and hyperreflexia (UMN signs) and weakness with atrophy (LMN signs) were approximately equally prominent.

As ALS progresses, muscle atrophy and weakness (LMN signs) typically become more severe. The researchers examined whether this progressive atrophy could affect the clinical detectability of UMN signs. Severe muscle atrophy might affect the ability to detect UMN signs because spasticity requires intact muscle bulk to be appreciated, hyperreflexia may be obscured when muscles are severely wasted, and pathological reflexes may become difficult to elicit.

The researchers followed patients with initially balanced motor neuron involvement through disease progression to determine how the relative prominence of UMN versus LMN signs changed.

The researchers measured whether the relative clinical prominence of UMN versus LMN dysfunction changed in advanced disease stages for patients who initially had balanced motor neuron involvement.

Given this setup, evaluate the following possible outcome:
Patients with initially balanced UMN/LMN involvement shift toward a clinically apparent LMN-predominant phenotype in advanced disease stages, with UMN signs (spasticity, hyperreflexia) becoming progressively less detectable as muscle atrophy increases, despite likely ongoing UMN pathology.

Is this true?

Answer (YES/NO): YES